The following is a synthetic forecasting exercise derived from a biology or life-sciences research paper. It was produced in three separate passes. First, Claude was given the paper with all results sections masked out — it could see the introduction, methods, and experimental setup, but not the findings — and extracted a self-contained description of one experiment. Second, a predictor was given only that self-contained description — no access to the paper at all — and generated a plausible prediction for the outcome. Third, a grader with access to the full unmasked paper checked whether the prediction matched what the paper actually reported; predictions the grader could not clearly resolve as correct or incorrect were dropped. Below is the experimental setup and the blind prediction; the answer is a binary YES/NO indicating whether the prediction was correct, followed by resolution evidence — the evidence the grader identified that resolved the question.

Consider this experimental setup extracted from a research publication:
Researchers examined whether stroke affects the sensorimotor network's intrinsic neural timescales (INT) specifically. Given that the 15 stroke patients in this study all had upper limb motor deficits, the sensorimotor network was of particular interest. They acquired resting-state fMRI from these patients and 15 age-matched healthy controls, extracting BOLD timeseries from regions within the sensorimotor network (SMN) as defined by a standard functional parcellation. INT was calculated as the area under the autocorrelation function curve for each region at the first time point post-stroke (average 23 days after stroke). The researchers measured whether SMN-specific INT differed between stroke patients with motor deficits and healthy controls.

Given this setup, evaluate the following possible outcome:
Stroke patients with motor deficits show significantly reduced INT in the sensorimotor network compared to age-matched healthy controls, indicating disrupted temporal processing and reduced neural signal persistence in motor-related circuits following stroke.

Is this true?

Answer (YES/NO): NO